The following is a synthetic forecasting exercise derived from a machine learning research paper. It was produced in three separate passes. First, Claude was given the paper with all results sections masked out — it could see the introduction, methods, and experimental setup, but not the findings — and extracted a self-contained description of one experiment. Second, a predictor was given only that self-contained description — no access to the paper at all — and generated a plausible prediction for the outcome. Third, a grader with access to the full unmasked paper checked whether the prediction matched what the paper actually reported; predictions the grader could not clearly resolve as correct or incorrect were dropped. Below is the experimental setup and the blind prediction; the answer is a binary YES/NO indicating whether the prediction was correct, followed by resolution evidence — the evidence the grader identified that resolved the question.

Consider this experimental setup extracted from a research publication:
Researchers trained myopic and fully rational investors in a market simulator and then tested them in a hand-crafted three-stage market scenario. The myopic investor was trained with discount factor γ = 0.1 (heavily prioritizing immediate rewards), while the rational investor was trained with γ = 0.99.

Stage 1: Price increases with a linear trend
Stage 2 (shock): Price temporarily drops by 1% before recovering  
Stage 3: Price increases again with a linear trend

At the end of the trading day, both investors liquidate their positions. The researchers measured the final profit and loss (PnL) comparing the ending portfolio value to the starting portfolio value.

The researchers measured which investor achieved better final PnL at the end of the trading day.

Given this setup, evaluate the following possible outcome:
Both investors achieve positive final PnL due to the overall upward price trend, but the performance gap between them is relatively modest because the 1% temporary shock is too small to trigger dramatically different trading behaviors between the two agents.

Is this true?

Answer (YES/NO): NO